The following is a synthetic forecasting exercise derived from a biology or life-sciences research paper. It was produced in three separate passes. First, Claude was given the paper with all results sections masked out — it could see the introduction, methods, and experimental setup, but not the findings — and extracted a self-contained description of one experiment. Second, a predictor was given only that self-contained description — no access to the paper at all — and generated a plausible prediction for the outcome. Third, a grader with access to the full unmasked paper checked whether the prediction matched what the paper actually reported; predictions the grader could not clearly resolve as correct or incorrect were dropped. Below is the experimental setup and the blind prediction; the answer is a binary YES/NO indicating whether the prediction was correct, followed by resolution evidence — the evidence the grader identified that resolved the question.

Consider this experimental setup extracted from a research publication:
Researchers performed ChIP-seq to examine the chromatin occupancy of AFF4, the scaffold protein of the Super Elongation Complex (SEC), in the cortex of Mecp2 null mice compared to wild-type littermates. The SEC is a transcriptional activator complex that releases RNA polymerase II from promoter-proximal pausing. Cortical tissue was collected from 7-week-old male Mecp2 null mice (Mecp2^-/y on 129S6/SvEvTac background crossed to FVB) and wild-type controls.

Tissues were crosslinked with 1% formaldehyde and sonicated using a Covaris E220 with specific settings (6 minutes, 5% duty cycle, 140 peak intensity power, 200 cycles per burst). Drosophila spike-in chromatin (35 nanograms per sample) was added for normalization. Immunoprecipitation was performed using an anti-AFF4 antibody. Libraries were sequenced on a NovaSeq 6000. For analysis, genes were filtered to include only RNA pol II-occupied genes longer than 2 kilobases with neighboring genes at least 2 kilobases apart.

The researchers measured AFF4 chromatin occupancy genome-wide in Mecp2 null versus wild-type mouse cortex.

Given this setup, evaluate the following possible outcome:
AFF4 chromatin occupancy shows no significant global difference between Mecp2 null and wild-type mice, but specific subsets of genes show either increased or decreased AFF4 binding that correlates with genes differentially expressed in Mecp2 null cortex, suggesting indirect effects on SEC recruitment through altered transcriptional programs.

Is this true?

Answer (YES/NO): NO